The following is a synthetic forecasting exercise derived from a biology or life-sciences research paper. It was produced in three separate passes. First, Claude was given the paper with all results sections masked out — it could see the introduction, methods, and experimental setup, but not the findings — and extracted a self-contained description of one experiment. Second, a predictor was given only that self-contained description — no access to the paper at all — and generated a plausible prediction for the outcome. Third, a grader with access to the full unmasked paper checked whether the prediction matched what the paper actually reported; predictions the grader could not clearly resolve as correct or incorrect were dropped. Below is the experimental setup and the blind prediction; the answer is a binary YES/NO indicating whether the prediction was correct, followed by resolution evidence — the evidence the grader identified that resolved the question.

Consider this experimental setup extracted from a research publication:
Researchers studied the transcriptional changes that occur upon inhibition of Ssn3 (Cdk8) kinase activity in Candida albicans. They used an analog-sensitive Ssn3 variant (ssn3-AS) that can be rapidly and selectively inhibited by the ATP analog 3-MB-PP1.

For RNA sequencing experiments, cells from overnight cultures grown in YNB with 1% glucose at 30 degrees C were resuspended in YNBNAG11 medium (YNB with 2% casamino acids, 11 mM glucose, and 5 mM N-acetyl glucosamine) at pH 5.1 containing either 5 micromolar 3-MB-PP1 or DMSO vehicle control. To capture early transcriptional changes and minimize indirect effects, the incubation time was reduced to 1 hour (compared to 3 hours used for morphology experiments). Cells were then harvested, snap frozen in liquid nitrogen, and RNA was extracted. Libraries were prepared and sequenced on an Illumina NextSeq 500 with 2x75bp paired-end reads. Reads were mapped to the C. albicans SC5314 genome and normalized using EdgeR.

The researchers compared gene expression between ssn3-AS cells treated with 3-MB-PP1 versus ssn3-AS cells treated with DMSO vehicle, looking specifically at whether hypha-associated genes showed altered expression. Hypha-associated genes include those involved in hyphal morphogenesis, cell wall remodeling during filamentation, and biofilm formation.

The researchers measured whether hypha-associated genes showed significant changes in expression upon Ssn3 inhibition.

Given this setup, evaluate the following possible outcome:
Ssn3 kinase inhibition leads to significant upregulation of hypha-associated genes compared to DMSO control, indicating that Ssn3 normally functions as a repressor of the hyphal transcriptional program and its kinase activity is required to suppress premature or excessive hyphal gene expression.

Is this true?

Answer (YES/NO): YES